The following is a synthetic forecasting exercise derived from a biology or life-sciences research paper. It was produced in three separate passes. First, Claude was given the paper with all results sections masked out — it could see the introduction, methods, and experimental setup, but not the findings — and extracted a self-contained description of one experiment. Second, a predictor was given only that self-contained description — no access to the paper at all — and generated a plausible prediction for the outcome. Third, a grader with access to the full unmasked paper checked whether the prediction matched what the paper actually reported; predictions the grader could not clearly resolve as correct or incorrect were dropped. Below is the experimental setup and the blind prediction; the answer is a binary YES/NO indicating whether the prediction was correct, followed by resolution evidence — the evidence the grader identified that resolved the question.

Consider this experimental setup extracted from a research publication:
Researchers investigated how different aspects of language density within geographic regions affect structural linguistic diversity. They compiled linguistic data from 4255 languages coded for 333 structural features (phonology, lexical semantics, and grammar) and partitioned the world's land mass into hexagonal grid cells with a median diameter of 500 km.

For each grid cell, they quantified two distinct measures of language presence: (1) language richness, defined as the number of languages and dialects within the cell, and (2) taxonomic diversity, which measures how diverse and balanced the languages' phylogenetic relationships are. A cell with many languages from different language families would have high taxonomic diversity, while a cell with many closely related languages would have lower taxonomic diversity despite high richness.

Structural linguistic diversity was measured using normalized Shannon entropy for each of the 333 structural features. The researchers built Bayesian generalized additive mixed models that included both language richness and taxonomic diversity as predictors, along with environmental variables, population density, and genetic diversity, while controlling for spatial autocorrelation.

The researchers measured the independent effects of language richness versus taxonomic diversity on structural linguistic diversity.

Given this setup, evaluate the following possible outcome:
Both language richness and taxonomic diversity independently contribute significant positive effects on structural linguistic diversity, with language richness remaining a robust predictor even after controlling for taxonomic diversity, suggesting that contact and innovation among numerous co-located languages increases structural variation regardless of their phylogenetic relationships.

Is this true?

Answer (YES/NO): NO